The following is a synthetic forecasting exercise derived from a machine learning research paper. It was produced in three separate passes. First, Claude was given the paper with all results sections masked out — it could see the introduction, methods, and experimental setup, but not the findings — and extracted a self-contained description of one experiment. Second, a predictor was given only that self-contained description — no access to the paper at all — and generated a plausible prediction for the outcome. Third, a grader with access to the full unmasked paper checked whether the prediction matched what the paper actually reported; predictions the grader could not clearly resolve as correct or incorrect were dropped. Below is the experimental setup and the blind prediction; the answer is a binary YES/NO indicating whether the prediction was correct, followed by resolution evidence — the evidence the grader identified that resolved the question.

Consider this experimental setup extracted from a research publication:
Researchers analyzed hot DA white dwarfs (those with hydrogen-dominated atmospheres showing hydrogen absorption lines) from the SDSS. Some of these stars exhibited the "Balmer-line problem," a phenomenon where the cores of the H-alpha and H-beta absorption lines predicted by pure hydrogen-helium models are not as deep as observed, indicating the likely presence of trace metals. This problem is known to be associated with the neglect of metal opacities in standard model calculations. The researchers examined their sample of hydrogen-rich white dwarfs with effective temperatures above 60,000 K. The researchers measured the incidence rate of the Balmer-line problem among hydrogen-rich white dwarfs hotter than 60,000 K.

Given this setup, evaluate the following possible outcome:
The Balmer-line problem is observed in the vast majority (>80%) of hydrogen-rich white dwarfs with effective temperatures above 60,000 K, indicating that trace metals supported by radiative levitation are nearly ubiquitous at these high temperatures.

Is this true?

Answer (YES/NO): NO